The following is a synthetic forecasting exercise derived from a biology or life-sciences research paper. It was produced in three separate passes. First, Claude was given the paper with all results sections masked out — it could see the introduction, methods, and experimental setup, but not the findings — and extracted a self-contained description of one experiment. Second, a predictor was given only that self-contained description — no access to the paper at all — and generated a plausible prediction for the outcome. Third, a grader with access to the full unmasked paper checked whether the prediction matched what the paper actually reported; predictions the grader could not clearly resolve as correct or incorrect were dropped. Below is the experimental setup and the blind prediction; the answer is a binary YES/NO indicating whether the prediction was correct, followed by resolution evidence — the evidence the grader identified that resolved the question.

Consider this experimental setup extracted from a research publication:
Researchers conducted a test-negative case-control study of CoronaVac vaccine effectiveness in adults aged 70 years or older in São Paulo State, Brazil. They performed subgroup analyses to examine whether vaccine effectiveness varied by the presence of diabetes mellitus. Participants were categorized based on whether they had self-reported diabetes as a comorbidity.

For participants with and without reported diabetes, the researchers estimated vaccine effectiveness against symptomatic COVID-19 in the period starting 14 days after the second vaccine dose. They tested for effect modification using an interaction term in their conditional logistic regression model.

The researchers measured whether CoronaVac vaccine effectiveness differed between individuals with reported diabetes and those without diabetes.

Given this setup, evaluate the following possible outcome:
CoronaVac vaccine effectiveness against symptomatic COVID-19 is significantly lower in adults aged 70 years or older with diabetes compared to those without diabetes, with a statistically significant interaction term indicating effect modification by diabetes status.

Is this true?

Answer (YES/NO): NO